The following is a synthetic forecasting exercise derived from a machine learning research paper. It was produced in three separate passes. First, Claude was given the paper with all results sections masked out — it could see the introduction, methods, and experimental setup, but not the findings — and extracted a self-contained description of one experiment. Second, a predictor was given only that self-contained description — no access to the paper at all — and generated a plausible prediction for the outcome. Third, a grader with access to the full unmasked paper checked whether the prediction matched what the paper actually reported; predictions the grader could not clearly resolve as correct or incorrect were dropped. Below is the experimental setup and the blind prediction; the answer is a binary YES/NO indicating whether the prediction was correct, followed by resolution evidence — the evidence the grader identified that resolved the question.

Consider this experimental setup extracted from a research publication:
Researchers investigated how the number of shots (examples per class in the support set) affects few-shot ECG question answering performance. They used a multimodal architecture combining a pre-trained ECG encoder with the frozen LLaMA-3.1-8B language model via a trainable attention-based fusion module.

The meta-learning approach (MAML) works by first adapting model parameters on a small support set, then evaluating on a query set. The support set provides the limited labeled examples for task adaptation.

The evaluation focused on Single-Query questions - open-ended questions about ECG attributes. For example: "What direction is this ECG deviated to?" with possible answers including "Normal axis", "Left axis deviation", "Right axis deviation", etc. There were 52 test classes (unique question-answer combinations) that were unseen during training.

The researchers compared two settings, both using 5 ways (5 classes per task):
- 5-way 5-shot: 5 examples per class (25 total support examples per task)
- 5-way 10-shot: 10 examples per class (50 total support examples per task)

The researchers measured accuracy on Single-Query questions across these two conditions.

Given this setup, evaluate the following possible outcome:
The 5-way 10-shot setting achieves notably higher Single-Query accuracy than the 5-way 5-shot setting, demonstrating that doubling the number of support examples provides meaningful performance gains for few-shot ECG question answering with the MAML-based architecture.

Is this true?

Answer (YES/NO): YES